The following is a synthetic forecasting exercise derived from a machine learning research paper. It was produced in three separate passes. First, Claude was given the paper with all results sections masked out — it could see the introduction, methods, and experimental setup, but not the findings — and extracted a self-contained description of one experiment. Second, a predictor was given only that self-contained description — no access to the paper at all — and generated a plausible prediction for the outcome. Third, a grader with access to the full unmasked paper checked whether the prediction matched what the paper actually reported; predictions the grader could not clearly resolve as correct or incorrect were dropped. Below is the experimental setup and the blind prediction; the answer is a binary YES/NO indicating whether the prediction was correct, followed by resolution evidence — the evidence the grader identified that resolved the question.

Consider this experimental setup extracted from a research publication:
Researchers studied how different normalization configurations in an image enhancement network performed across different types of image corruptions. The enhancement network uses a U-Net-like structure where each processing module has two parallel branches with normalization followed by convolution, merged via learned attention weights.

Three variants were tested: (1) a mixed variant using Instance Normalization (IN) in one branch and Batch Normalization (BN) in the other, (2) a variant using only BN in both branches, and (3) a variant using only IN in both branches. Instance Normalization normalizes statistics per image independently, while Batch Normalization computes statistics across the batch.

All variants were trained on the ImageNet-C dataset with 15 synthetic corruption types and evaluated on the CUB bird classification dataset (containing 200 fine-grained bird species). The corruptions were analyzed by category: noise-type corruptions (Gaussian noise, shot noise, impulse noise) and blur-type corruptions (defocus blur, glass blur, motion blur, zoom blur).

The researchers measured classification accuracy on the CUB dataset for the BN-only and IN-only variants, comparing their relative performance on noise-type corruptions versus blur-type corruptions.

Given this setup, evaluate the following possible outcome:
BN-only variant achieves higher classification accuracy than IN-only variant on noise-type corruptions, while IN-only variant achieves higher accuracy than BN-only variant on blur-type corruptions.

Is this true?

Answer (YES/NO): NO